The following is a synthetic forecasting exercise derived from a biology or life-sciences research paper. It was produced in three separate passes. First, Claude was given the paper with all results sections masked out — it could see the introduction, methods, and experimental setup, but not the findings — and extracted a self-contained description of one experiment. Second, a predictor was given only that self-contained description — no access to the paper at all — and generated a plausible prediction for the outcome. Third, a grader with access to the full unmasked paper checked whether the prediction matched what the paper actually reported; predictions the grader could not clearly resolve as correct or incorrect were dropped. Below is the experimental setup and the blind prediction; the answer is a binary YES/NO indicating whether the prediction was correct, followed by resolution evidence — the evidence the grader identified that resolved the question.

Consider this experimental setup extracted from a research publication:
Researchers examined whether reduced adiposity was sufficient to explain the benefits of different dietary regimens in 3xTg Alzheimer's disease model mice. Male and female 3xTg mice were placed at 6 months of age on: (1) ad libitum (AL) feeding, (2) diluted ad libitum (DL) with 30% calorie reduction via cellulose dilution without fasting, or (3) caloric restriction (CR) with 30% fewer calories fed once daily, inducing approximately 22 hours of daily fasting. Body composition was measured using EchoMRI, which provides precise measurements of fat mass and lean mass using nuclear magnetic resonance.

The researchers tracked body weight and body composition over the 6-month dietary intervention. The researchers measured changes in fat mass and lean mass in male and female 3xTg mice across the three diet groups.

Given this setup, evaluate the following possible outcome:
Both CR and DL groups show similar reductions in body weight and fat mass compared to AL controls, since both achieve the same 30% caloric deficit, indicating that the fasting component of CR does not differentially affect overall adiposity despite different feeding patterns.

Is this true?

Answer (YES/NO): NO